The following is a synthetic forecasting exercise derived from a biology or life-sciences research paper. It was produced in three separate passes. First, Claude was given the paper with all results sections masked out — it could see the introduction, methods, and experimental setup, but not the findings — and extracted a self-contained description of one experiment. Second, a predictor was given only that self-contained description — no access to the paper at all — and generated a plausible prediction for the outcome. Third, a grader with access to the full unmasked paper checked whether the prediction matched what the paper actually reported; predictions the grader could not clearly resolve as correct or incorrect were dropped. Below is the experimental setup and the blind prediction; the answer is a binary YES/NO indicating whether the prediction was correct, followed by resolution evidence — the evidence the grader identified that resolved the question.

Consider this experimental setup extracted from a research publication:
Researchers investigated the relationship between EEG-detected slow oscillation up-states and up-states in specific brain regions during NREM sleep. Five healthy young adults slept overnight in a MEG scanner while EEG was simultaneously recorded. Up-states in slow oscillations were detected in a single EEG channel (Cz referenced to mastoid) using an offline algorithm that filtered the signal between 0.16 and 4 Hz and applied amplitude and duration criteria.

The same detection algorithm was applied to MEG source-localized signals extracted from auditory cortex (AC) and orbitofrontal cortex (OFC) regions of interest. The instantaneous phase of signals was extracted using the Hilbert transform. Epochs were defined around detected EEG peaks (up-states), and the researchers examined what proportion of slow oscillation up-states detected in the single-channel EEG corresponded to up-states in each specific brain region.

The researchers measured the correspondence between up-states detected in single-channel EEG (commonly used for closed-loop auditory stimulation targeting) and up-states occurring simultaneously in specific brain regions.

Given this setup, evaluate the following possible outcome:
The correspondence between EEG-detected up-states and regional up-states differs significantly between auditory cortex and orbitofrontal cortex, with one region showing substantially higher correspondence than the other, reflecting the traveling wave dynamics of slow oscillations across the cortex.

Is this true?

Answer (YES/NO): NO